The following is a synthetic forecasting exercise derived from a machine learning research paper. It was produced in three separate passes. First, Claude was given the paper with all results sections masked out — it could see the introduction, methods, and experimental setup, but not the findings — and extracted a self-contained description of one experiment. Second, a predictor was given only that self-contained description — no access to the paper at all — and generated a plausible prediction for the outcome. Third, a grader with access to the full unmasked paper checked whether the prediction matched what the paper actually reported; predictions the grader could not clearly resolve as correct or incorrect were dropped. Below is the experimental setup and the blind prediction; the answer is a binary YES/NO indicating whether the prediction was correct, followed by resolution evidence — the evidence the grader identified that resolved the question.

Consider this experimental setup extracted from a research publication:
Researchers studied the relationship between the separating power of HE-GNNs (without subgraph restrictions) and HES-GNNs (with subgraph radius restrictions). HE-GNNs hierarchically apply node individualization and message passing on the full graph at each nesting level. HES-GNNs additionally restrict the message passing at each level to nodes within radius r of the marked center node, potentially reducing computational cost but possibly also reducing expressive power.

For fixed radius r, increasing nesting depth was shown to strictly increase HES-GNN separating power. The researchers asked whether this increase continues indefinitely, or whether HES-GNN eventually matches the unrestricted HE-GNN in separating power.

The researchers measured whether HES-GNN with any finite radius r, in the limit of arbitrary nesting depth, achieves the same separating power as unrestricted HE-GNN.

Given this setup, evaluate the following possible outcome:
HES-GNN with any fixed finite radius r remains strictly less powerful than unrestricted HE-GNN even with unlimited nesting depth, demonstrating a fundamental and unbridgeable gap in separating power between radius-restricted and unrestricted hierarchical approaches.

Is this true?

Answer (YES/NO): YES